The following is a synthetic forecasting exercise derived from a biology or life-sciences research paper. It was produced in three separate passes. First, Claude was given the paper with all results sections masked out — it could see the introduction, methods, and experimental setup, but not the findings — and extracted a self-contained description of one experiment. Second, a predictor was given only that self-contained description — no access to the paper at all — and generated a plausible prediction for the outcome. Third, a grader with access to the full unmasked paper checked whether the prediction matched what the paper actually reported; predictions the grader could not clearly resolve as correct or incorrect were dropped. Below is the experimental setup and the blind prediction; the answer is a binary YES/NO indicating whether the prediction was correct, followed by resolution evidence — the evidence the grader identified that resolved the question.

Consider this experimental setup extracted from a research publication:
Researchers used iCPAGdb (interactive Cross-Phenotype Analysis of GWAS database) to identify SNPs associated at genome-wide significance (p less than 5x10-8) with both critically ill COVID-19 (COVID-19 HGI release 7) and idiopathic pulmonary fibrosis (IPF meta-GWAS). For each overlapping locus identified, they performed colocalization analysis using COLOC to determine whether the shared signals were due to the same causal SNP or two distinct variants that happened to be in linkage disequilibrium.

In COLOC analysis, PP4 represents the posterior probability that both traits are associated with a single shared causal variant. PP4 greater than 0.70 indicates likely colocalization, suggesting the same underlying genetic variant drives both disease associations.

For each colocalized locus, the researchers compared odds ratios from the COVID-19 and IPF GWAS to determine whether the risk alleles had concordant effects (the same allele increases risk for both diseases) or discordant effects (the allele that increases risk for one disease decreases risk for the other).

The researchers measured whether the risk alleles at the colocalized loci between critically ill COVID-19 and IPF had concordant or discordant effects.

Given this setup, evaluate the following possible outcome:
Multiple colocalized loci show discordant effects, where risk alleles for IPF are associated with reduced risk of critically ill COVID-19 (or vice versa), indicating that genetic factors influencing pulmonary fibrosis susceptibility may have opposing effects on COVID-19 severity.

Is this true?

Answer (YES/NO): YES